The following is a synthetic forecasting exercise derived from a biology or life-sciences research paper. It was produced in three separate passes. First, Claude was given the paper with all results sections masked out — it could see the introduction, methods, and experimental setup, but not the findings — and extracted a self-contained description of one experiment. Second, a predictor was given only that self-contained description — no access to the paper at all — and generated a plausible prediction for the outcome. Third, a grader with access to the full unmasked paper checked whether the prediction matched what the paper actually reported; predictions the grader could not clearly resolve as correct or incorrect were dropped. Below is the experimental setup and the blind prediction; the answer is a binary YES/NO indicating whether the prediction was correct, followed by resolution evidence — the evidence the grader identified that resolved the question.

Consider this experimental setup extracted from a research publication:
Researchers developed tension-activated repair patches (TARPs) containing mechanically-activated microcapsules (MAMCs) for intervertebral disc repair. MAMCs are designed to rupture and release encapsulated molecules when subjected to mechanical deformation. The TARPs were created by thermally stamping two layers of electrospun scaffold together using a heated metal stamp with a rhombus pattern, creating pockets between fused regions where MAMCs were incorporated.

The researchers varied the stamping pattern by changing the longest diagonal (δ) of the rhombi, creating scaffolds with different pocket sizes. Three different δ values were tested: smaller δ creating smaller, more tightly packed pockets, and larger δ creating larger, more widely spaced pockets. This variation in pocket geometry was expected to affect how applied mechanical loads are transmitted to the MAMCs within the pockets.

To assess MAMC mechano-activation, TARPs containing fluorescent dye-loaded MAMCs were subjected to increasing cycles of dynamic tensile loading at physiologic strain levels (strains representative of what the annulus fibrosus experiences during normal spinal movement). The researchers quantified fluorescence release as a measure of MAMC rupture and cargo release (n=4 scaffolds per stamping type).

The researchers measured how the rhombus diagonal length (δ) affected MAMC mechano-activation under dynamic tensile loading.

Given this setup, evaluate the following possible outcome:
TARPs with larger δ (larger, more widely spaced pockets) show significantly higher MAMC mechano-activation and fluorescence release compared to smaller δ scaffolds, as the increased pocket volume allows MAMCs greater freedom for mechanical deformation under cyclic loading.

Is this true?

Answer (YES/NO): YES